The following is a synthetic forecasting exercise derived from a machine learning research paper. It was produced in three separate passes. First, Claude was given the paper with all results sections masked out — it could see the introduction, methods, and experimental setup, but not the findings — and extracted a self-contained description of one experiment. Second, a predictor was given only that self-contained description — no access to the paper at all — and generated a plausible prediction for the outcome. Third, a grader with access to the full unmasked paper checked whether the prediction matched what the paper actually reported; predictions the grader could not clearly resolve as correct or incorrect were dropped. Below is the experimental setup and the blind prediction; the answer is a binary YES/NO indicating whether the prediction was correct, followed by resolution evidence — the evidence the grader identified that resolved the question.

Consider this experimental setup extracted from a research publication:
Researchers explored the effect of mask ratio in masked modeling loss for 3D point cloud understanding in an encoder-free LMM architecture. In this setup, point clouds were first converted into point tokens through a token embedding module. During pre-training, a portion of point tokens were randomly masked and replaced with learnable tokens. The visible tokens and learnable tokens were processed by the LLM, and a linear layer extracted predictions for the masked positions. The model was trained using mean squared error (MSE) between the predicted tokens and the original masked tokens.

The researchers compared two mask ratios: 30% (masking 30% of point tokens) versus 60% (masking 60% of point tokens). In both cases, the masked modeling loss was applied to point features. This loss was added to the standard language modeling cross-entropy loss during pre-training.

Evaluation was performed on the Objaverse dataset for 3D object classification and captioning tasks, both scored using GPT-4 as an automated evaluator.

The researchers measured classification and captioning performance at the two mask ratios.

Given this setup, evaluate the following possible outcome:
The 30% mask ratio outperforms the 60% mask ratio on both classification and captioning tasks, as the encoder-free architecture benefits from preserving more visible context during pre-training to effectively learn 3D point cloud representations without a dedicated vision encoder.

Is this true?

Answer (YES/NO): NO